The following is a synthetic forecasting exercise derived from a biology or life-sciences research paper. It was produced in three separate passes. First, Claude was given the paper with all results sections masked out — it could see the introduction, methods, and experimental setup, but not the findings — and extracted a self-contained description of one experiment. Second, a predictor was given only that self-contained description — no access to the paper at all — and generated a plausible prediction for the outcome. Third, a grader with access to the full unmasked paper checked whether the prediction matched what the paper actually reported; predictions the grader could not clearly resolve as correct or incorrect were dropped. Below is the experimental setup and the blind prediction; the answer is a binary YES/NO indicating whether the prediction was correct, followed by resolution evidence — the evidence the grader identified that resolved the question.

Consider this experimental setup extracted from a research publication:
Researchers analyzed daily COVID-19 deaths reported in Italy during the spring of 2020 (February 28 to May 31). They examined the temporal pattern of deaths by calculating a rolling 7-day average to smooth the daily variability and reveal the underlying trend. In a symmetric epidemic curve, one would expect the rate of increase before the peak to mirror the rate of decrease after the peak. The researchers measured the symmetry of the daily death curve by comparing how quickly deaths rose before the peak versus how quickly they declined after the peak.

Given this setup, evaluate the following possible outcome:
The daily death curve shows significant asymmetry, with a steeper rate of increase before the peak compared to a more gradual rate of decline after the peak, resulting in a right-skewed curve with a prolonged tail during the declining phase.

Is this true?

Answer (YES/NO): YES